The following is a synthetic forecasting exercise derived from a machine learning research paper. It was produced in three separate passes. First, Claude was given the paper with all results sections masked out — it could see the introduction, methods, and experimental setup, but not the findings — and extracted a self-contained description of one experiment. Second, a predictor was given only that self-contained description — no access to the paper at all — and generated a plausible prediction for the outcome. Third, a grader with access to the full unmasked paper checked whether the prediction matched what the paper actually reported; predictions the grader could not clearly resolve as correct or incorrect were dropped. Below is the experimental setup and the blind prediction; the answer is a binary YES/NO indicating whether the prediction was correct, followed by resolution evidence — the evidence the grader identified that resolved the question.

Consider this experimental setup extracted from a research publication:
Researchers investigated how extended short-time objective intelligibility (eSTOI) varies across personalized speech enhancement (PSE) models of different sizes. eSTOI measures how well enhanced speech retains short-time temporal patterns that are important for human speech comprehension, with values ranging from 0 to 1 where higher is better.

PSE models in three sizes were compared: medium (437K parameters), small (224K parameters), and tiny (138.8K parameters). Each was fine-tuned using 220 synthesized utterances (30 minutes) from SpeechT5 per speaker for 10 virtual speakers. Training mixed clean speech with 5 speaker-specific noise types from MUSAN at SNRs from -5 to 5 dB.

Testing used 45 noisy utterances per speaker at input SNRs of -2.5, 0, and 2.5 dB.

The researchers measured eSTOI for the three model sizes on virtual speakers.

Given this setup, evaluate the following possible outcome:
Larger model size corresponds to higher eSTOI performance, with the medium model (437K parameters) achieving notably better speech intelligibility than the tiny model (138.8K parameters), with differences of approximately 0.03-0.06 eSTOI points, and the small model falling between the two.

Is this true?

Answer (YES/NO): YES